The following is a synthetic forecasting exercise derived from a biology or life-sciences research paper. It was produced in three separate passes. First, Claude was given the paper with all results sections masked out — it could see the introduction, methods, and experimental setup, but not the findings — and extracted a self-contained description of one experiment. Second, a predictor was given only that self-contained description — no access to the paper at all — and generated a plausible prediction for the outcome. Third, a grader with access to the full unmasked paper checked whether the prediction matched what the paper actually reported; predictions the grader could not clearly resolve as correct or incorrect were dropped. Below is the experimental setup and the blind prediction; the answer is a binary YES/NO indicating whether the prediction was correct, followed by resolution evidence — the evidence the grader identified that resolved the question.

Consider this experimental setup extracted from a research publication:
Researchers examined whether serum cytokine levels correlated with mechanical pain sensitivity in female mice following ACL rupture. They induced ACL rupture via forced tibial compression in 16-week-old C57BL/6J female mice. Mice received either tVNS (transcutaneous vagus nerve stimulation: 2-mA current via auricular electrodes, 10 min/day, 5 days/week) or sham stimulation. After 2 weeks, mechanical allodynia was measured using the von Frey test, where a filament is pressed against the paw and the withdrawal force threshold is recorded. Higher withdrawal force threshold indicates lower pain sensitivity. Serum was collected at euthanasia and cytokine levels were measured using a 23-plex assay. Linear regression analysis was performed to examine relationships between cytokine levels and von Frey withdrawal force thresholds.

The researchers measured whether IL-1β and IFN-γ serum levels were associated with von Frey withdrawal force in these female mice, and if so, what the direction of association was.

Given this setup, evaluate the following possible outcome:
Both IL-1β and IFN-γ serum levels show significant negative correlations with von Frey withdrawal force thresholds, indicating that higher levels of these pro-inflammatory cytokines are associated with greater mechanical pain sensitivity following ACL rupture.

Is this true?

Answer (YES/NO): YES